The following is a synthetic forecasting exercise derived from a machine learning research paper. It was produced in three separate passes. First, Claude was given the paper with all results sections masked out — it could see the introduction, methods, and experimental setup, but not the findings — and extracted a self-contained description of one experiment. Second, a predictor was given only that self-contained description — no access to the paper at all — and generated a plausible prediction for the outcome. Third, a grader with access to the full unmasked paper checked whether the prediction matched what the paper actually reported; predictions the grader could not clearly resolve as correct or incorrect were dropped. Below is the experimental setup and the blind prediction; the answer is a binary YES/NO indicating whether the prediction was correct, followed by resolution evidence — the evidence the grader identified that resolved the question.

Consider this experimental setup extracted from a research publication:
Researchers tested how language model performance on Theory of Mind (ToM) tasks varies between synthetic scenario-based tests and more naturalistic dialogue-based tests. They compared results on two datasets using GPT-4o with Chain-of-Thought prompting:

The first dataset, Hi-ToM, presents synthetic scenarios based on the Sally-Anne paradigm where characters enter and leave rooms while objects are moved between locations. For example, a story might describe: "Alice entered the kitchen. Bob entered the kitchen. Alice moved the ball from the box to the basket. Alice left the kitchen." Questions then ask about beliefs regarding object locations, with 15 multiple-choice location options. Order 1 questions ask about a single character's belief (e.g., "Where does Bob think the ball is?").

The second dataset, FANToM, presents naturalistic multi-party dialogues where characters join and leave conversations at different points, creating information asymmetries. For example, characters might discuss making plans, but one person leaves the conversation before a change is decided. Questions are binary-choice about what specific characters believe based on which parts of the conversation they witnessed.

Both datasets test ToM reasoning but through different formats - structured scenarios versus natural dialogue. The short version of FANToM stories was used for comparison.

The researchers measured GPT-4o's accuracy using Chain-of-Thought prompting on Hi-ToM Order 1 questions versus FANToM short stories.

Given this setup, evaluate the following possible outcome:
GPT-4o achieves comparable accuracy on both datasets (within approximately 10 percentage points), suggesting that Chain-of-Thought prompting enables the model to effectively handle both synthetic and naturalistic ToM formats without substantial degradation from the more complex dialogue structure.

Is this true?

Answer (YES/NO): YES